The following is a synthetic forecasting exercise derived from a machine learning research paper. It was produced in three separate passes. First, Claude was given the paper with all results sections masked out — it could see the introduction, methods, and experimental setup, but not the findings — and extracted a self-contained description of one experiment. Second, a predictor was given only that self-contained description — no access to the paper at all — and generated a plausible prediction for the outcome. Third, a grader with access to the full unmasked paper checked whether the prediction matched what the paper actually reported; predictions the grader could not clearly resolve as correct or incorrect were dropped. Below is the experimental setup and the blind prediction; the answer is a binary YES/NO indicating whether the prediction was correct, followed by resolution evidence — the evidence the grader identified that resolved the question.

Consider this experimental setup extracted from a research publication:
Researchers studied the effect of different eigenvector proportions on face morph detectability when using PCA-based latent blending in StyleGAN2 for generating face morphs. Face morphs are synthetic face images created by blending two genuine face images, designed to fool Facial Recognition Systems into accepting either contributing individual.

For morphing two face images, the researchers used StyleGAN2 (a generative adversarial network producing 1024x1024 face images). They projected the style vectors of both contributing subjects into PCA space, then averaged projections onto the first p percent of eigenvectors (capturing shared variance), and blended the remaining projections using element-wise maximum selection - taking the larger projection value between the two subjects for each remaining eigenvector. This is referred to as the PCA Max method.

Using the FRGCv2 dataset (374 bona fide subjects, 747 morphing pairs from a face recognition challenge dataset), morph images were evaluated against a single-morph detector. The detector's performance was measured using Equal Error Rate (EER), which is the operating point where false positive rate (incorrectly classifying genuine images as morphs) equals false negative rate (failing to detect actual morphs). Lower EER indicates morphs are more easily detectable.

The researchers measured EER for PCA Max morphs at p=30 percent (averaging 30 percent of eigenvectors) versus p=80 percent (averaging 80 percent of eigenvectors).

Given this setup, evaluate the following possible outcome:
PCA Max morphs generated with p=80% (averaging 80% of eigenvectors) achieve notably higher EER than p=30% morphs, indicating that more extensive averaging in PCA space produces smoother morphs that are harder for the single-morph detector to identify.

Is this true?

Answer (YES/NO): YES